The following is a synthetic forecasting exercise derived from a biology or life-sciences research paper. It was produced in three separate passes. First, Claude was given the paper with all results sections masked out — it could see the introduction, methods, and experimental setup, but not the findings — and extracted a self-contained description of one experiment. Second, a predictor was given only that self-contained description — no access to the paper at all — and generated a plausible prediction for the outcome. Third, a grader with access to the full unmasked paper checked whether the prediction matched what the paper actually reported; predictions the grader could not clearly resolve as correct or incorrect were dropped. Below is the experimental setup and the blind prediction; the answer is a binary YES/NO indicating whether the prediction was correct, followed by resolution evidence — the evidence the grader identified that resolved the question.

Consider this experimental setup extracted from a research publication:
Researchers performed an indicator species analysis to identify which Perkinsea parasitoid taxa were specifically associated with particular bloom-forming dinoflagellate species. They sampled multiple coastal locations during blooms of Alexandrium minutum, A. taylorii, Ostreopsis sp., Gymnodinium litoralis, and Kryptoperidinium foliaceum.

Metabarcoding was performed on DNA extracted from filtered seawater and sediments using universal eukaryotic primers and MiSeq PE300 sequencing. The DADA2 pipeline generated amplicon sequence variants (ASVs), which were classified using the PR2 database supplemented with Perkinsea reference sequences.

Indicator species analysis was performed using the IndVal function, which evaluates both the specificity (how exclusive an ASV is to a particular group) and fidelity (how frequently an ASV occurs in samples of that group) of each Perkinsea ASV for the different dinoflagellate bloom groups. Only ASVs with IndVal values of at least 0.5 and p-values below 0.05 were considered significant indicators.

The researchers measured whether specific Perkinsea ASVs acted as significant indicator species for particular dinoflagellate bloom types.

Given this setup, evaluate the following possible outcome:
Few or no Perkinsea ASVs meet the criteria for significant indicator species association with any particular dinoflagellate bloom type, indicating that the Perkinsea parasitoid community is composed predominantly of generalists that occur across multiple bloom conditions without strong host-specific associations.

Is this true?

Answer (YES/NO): NO